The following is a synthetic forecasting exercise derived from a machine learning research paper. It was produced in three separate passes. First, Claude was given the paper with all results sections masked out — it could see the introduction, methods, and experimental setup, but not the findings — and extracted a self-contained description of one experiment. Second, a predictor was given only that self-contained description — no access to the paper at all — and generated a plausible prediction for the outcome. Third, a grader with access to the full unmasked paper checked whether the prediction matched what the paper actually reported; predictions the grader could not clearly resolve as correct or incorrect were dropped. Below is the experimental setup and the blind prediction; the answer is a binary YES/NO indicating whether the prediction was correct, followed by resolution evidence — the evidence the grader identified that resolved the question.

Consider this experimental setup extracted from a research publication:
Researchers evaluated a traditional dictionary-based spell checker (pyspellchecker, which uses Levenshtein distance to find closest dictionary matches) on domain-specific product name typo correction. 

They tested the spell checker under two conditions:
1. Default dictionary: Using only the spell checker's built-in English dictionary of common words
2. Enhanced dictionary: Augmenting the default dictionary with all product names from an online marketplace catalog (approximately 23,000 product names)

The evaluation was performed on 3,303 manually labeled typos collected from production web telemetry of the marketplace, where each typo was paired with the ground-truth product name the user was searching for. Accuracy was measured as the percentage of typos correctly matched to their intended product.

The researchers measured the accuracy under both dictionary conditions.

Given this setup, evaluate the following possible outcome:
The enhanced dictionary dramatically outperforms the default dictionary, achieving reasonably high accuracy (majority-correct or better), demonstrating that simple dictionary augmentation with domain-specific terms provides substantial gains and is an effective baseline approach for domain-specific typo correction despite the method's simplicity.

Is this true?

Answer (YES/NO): NO